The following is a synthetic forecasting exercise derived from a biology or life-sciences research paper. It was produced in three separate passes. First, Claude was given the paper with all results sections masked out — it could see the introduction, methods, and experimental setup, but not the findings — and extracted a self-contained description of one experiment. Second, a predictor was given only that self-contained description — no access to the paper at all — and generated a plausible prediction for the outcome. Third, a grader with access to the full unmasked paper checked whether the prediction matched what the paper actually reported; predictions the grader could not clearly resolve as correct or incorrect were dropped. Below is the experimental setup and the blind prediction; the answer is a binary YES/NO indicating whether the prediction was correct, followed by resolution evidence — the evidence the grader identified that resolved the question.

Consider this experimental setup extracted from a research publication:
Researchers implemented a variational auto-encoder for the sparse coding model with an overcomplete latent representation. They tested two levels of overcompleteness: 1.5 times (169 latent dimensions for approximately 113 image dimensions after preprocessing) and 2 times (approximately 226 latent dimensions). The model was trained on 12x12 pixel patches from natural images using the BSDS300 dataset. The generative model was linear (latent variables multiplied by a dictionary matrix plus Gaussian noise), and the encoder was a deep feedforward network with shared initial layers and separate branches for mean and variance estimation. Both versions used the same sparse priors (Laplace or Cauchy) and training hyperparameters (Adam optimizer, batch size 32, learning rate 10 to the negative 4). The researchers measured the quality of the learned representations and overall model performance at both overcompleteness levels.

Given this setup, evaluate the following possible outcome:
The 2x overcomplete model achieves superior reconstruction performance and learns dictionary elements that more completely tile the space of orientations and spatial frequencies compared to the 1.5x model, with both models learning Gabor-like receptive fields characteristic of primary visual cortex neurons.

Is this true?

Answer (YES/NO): NO